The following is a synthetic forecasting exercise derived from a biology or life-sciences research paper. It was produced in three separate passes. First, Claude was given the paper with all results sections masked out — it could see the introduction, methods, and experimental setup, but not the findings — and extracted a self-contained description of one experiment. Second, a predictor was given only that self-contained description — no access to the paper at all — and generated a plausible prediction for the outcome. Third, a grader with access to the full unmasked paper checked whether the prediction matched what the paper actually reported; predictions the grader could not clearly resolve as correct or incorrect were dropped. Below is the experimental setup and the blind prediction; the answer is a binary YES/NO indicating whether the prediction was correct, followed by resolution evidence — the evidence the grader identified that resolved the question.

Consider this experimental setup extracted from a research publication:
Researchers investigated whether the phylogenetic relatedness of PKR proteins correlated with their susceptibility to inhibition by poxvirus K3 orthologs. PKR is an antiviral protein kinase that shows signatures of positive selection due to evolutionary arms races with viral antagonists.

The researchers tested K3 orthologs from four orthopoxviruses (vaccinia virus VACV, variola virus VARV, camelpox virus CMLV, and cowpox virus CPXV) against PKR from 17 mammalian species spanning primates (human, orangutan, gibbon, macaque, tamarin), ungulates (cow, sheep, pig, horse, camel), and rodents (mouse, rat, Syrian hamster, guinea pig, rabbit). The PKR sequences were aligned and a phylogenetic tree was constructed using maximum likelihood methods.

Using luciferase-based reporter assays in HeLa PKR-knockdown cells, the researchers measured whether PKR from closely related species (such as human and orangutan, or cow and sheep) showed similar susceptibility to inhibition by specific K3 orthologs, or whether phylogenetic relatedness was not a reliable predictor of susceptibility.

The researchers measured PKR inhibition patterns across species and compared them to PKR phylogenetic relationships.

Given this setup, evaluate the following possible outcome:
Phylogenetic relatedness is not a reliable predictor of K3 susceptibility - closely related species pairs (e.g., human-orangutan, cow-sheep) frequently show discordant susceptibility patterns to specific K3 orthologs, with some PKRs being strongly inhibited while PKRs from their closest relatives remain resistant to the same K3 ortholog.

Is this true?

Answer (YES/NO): YES